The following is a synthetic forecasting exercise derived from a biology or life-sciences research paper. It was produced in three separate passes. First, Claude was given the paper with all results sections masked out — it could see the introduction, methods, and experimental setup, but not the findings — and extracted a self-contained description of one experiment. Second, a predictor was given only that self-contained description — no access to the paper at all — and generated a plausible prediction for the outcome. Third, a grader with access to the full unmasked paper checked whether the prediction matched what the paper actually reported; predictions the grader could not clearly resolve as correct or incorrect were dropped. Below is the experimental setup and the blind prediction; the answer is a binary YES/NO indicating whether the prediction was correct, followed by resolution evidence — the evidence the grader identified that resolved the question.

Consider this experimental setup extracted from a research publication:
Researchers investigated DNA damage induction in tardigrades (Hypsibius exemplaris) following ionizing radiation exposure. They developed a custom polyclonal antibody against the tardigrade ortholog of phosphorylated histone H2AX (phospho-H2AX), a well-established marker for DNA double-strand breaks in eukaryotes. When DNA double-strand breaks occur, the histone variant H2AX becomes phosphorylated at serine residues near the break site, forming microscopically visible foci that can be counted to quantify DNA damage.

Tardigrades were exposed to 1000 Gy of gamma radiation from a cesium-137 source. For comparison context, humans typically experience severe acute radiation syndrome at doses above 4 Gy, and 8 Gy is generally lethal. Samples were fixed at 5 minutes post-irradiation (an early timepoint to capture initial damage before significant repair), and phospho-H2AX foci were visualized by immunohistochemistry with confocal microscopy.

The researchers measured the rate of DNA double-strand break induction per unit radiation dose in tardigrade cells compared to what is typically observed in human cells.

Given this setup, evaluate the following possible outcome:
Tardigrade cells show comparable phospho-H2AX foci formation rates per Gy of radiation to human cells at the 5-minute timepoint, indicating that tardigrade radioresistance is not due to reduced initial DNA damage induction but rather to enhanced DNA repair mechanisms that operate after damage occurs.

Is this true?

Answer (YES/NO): YES